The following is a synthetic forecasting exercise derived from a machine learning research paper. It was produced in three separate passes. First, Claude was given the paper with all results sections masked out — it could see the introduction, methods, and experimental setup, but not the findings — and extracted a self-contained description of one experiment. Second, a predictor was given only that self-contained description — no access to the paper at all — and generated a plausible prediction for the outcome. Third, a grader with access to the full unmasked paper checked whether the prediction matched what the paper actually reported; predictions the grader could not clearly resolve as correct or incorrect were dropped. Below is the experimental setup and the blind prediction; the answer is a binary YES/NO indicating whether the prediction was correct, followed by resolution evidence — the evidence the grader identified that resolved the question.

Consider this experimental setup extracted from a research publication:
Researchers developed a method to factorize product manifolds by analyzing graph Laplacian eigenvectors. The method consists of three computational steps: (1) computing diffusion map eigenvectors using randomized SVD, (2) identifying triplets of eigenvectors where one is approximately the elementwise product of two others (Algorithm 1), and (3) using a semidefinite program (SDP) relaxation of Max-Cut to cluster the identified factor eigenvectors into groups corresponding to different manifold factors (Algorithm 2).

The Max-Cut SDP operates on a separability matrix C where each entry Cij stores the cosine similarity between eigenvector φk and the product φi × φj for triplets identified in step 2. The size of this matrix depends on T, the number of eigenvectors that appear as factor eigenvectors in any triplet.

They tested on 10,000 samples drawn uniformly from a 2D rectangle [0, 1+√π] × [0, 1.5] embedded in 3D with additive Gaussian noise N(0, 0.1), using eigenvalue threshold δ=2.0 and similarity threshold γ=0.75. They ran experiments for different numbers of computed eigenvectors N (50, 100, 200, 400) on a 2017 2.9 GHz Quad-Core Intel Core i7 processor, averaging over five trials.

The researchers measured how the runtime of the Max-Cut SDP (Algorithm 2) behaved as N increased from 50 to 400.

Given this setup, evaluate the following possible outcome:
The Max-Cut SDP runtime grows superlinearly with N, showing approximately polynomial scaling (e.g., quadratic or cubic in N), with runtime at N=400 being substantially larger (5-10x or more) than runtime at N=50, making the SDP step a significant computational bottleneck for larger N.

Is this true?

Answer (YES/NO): NO